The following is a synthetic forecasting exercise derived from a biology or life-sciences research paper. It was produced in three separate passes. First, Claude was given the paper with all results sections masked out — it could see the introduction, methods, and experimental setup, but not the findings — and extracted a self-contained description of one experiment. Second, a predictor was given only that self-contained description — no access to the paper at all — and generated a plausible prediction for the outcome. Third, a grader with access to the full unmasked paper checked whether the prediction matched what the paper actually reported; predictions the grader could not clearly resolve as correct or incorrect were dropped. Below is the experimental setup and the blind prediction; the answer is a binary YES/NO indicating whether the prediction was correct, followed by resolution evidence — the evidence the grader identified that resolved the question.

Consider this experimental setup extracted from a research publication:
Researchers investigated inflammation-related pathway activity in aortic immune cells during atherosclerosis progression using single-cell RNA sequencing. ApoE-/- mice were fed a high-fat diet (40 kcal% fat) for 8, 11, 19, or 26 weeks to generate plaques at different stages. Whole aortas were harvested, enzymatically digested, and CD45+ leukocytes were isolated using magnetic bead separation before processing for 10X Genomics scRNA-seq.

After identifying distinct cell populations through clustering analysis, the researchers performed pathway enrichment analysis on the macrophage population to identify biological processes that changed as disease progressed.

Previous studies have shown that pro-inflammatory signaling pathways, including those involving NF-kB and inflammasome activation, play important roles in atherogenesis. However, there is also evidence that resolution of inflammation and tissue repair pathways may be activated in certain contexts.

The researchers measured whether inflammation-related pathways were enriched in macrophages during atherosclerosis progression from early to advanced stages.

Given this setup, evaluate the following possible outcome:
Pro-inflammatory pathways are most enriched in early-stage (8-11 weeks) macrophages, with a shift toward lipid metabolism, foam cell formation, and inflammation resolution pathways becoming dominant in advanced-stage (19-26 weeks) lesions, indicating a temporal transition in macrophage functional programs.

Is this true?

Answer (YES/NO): NO